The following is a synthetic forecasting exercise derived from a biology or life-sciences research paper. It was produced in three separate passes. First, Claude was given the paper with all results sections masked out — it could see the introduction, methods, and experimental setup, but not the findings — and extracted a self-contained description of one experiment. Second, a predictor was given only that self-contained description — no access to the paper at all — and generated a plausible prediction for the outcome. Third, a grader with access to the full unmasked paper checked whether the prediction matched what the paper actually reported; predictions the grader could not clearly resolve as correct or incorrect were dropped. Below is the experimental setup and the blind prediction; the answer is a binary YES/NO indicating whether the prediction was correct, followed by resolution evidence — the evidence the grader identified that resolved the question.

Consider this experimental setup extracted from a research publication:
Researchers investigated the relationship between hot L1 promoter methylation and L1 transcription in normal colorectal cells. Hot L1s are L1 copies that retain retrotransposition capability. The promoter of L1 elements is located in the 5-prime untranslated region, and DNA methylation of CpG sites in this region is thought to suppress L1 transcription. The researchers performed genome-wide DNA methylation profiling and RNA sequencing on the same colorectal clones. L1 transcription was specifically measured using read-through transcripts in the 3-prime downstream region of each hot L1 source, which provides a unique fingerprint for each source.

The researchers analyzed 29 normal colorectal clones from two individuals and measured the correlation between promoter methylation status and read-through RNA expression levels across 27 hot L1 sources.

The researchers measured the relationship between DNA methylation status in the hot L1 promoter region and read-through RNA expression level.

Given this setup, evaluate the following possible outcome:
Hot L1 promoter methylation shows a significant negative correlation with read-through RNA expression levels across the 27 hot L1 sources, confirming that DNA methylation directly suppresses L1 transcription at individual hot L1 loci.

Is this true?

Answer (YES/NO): YES